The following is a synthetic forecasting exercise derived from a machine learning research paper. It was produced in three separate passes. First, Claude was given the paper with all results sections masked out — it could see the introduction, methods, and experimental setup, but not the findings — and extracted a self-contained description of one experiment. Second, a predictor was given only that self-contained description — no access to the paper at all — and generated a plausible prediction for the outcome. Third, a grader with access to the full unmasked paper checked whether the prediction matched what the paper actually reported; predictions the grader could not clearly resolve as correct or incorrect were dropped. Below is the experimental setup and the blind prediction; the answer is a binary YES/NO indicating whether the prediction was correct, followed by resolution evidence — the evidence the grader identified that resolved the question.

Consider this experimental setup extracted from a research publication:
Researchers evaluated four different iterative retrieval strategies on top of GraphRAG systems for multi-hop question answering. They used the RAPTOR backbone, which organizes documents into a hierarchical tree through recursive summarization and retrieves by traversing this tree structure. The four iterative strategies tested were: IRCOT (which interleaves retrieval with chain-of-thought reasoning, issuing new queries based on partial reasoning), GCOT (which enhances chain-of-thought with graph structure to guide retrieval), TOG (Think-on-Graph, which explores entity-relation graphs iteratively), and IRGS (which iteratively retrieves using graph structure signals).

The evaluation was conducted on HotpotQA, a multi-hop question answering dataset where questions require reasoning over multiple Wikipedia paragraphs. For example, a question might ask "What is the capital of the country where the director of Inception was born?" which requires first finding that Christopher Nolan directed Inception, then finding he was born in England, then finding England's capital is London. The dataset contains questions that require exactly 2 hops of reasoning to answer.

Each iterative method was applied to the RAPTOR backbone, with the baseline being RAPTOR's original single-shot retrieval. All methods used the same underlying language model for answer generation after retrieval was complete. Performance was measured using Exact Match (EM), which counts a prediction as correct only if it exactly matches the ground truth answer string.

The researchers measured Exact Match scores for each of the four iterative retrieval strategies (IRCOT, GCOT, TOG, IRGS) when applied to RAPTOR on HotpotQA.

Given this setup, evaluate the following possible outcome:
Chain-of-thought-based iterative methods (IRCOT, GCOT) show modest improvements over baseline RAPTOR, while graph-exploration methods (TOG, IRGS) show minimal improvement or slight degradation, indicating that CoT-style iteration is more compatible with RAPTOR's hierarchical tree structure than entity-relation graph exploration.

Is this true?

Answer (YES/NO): NO